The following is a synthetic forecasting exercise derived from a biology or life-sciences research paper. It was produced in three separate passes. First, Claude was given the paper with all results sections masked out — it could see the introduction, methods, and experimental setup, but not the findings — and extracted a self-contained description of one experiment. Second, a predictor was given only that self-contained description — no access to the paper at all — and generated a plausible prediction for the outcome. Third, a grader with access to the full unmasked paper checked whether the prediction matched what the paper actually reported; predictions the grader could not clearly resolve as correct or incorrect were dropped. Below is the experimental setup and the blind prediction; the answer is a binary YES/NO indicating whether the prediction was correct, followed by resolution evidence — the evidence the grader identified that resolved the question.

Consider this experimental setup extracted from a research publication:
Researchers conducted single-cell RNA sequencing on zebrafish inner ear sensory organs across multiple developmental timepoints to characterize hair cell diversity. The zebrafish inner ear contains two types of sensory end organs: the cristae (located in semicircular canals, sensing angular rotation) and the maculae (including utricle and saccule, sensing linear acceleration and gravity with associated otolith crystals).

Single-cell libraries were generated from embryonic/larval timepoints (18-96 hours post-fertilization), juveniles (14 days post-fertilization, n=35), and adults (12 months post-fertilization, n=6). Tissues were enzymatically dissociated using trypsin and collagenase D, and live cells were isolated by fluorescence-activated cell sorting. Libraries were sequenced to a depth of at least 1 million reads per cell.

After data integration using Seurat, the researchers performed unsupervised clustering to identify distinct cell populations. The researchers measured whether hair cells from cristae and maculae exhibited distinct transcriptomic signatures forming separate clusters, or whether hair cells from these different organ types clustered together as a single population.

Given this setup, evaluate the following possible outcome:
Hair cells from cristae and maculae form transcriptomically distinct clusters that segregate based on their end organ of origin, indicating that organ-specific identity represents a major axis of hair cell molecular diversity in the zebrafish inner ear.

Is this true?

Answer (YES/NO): NO